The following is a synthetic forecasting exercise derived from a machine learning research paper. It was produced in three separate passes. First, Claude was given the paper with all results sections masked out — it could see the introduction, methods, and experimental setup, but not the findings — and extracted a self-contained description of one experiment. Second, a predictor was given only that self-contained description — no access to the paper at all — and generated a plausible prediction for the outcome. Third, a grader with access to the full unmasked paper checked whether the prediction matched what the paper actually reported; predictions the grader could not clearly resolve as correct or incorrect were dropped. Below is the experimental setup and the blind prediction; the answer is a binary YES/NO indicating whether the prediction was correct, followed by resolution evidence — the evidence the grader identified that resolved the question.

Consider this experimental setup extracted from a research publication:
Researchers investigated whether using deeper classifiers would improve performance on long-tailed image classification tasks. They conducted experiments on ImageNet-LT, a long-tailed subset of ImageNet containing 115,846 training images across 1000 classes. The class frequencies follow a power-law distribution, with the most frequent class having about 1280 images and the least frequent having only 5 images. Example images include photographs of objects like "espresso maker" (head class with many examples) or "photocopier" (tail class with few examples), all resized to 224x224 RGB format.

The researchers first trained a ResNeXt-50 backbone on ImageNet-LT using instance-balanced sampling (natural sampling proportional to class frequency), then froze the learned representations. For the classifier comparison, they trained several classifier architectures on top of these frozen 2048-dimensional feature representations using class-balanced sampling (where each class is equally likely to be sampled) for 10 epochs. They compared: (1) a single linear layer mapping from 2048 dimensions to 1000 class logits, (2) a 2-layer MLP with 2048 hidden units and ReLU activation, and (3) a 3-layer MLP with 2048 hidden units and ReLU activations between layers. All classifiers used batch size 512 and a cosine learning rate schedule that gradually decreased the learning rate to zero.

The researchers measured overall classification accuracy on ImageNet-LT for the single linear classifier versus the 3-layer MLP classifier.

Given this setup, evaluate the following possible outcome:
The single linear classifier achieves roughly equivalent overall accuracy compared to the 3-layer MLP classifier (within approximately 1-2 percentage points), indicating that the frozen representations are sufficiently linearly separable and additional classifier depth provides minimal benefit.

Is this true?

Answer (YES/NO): NO